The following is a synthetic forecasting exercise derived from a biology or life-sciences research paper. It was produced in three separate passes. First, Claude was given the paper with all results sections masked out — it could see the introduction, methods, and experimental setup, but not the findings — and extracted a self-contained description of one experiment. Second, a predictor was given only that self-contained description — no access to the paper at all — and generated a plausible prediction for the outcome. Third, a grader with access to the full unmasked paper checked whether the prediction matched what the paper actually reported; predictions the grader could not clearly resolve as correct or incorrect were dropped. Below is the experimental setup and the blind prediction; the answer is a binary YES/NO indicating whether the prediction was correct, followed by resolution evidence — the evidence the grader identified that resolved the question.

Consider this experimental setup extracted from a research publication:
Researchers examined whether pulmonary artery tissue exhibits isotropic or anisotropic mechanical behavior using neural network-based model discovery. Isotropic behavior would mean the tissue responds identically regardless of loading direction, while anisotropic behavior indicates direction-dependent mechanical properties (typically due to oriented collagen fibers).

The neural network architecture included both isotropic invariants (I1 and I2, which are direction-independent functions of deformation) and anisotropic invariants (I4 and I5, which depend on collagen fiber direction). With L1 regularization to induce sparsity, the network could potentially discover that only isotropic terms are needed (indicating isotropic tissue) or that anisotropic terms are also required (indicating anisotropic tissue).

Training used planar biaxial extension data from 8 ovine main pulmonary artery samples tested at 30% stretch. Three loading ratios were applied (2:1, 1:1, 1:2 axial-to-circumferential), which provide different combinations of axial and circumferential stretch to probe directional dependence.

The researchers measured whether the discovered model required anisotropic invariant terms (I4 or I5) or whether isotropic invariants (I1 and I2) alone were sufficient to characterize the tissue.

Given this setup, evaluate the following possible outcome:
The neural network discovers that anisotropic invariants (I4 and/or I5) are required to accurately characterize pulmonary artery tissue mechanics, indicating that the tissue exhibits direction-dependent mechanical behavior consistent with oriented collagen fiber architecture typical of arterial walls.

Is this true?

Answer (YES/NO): YES